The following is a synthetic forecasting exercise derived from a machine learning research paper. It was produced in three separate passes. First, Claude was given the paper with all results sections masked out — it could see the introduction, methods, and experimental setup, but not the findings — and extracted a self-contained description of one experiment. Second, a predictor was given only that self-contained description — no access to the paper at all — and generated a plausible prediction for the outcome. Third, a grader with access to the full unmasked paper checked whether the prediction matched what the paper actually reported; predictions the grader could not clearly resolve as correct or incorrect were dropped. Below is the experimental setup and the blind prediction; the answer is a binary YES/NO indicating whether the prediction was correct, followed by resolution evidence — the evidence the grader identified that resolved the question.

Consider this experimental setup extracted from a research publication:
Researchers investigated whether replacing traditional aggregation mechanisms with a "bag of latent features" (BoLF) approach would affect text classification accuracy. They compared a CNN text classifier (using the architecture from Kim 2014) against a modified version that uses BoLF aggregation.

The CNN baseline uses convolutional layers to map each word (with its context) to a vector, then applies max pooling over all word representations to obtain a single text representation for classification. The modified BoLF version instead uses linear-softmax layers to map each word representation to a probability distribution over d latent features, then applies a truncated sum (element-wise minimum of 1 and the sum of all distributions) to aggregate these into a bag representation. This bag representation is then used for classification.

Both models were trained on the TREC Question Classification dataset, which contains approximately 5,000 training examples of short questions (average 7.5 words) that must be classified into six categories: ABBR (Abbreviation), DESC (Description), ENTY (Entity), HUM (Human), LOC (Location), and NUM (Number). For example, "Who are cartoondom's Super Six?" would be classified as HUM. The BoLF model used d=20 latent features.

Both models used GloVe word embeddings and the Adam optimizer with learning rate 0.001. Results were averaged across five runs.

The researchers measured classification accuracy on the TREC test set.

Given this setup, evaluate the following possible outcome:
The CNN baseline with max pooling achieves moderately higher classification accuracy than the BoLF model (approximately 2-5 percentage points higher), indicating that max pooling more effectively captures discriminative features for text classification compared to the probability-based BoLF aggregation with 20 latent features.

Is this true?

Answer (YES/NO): NO